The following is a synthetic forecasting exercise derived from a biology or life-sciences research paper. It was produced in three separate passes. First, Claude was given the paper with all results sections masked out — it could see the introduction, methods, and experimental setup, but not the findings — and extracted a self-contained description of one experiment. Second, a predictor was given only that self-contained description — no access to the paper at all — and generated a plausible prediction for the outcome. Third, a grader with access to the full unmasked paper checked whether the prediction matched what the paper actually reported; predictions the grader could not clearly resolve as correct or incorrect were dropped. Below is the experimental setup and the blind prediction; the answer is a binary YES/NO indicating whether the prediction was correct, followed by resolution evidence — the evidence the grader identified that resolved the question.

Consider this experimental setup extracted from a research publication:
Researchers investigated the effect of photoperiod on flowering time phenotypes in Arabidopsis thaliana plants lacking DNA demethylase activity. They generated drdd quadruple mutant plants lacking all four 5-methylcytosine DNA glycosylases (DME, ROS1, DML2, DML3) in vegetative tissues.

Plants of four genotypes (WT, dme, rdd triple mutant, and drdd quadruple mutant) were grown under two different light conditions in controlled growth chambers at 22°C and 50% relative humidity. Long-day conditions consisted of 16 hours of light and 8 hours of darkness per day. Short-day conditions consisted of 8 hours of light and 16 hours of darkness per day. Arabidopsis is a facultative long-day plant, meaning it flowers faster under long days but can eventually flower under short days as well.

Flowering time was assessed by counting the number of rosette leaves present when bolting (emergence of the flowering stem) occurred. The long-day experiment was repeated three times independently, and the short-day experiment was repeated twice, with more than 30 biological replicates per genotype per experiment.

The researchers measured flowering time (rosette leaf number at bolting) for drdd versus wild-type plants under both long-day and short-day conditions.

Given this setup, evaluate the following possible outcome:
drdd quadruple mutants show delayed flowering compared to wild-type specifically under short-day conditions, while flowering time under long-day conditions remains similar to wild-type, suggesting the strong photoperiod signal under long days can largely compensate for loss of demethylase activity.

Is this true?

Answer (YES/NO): NO